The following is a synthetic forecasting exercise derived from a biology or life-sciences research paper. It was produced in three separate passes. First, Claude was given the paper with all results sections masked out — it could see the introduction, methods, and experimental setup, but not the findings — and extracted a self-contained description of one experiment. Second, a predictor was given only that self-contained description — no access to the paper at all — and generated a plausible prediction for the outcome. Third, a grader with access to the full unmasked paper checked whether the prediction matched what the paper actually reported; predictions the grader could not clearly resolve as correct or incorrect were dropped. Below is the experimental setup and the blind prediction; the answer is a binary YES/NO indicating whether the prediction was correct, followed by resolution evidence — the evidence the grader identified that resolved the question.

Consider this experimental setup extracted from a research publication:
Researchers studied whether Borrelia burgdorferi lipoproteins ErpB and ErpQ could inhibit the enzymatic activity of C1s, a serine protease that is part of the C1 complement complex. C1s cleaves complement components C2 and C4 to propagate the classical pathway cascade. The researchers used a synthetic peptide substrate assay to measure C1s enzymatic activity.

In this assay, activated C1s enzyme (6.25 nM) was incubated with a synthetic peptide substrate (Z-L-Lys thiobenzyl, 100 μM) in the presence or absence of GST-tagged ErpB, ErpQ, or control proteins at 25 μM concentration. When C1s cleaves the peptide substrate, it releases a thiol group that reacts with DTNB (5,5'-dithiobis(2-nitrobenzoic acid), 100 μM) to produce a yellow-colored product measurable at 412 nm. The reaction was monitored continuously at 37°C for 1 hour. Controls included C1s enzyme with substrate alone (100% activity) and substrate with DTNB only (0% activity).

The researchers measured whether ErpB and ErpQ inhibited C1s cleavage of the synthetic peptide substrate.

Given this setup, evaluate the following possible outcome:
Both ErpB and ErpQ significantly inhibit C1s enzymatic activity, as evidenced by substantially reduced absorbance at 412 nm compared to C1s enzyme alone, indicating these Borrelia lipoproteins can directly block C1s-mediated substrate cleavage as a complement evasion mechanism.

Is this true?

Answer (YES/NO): NO